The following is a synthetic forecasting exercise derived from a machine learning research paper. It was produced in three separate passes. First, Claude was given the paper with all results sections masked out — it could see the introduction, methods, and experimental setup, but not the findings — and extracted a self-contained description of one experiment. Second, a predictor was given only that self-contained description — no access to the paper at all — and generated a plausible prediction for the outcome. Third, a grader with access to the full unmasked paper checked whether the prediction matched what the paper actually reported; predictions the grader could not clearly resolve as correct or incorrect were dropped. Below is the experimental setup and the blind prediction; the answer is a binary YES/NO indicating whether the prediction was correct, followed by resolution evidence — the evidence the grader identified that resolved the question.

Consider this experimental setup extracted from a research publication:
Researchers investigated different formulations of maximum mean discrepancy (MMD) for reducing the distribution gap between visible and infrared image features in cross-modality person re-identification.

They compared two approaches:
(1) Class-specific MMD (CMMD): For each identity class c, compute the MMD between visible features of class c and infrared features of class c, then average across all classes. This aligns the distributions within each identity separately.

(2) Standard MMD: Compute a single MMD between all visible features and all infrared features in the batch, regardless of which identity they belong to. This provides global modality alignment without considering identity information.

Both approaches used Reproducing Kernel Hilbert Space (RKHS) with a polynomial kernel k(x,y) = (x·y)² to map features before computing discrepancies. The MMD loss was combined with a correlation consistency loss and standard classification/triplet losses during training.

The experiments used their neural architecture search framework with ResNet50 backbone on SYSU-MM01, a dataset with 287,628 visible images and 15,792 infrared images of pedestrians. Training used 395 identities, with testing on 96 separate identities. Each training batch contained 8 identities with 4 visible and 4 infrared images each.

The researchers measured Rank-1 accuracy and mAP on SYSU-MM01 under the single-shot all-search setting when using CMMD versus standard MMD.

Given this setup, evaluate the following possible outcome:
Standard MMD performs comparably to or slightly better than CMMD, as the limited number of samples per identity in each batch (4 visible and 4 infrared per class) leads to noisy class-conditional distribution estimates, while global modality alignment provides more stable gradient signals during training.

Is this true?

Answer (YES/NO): NO